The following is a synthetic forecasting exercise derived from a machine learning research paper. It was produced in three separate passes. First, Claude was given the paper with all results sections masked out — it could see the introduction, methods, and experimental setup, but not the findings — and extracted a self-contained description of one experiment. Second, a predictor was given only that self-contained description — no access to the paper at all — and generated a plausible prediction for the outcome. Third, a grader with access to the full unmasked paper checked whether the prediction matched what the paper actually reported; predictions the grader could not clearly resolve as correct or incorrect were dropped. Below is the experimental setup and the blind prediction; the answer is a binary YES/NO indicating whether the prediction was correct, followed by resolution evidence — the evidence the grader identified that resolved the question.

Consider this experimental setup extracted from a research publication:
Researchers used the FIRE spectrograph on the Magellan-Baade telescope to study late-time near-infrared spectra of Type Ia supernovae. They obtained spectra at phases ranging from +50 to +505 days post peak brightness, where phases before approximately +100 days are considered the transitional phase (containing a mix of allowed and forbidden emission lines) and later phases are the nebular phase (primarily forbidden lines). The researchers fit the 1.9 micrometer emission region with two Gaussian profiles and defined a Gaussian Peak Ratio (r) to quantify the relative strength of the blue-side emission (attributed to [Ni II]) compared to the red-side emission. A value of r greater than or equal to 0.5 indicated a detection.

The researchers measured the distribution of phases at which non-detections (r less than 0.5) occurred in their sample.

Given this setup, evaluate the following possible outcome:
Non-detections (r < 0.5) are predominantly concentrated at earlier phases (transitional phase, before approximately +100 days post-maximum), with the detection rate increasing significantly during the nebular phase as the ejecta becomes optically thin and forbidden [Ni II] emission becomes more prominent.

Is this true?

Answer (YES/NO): YES